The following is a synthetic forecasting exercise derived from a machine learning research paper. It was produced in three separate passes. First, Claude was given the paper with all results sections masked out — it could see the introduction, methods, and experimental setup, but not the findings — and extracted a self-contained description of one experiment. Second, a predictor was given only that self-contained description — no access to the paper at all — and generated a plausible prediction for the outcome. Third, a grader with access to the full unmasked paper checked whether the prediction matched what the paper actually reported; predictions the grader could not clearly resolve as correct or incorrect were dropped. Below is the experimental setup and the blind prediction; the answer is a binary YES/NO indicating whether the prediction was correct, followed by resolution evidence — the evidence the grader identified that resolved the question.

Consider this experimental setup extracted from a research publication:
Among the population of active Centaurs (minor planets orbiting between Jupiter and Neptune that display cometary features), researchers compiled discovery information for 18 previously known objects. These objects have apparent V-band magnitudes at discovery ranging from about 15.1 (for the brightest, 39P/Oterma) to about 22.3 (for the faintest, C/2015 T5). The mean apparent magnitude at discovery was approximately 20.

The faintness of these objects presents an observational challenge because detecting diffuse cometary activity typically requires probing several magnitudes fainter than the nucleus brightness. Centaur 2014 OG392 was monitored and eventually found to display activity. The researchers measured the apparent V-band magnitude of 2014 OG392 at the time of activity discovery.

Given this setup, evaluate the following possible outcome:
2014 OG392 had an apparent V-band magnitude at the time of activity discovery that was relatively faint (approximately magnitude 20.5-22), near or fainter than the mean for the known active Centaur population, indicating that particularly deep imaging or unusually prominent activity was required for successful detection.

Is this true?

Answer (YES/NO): YES